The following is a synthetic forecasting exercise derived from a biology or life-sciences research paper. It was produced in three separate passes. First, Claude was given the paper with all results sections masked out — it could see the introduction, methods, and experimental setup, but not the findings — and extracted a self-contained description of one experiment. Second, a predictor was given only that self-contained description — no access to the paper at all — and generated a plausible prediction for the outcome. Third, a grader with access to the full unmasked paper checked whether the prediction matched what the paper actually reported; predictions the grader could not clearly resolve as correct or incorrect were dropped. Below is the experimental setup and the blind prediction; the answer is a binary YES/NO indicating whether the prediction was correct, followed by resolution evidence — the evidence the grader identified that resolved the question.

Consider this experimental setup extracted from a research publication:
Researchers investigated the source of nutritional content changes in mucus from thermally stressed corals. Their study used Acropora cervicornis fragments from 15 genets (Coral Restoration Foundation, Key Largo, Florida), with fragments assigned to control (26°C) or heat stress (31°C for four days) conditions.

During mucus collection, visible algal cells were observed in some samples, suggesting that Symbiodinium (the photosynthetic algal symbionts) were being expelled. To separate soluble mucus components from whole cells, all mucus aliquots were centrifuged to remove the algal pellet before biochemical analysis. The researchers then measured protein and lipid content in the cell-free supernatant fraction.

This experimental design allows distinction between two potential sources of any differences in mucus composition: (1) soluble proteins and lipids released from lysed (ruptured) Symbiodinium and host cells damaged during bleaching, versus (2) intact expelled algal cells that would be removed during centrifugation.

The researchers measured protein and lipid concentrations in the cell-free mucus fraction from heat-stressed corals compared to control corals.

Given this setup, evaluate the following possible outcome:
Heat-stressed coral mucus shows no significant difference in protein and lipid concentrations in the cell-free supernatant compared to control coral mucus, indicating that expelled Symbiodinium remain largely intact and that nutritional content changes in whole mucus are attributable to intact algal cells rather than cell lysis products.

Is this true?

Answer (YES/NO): NO